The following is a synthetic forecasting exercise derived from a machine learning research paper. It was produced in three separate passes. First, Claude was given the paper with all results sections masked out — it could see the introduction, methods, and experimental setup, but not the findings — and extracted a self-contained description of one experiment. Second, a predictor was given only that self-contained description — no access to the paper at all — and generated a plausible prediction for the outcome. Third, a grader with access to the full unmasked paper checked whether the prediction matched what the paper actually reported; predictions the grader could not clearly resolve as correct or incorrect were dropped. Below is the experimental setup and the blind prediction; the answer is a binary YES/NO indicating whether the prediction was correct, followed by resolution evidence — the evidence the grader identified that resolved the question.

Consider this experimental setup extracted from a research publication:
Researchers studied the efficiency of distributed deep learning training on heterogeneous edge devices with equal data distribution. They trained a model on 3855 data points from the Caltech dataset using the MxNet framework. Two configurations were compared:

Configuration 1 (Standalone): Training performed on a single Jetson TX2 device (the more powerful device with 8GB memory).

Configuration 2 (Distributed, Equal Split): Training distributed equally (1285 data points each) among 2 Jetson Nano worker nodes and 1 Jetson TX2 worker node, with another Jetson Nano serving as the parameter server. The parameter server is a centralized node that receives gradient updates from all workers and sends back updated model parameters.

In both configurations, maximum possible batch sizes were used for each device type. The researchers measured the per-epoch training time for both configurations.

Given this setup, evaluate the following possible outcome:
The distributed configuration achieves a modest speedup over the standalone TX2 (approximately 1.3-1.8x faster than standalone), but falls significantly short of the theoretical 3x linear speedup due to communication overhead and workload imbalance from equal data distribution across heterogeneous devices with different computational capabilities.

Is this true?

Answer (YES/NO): NO